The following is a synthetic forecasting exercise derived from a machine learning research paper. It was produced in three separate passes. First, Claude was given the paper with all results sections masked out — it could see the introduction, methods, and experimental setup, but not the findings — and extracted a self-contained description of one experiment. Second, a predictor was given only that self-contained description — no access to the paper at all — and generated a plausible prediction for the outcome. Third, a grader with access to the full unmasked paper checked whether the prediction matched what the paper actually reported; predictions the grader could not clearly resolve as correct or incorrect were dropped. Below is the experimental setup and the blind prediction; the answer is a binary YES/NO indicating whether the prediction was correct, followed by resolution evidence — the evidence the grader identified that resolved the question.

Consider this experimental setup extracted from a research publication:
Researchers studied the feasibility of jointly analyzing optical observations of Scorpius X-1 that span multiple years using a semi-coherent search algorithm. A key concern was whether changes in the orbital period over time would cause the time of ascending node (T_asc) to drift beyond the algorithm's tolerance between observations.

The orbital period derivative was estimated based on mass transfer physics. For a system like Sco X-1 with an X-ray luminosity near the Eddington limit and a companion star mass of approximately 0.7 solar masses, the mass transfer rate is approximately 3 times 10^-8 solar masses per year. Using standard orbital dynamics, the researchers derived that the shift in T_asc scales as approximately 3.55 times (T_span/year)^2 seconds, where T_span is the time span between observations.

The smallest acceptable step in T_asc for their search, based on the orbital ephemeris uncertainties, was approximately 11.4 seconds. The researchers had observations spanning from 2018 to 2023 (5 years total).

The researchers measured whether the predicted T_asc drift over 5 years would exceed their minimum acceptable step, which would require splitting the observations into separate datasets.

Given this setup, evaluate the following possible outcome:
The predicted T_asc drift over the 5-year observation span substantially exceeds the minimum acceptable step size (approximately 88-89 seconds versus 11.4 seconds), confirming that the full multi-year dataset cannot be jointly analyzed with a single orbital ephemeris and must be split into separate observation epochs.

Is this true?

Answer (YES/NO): YES